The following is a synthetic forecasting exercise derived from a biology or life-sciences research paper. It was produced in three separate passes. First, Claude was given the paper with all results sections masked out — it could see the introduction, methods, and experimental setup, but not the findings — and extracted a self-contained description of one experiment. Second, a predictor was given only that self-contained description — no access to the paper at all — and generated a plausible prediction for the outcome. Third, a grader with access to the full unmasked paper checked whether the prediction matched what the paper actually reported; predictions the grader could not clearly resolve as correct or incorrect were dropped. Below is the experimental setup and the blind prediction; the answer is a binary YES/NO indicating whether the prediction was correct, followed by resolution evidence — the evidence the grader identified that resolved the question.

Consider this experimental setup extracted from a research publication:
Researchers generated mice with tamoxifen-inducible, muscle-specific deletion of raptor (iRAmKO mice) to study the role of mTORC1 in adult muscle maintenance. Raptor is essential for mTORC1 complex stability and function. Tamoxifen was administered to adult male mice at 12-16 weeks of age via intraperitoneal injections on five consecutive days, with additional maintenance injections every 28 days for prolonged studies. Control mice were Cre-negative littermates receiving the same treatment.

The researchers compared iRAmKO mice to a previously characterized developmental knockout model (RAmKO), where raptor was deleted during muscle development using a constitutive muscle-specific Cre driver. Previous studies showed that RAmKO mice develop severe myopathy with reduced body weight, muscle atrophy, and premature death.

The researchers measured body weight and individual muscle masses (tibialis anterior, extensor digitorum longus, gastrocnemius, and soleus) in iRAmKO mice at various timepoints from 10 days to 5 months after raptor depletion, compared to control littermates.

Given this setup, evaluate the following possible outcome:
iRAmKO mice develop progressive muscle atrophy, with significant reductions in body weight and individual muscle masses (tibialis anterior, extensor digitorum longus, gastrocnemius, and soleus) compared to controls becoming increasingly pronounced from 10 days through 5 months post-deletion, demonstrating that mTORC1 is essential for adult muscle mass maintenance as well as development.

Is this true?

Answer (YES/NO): NO